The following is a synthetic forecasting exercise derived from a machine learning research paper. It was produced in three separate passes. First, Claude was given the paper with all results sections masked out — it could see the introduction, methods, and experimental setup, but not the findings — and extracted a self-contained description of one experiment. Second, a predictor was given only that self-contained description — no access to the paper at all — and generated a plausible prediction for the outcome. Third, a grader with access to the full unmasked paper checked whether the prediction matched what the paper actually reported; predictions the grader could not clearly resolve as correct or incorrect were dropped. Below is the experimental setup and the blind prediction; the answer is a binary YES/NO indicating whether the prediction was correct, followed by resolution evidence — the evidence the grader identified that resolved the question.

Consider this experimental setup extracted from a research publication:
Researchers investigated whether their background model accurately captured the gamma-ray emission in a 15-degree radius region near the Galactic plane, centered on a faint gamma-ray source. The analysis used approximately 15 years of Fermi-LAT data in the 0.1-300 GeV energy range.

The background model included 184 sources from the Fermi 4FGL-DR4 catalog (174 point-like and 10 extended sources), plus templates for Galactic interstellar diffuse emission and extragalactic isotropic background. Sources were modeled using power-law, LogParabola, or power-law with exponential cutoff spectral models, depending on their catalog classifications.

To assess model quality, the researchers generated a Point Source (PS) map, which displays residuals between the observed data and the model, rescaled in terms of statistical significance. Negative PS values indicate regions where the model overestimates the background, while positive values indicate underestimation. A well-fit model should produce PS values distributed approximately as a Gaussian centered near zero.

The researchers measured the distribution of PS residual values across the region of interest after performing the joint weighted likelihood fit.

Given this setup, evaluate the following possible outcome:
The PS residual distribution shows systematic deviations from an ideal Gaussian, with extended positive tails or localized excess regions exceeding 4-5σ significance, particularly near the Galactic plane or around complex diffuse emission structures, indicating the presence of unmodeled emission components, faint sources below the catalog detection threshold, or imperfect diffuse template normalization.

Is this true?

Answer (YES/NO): NO